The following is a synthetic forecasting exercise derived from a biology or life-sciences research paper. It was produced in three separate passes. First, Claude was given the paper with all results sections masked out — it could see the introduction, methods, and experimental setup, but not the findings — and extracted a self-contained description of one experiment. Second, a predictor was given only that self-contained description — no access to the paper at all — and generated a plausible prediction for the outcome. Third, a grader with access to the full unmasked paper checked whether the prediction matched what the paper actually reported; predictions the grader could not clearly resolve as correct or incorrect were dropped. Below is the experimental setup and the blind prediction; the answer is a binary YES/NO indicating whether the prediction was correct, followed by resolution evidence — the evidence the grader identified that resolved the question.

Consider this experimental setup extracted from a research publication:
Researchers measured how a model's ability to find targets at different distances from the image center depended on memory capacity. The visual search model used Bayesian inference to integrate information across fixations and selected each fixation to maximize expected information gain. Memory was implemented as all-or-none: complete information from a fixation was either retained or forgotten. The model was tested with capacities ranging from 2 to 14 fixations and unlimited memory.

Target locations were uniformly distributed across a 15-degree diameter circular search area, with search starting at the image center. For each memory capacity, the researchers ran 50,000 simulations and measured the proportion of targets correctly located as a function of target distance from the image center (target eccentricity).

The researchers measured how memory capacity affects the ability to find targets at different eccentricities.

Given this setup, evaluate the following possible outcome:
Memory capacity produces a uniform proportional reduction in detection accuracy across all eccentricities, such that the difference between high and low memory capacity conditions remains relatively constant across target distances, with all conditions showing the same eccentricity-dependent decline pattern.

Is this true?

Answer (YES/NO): NO